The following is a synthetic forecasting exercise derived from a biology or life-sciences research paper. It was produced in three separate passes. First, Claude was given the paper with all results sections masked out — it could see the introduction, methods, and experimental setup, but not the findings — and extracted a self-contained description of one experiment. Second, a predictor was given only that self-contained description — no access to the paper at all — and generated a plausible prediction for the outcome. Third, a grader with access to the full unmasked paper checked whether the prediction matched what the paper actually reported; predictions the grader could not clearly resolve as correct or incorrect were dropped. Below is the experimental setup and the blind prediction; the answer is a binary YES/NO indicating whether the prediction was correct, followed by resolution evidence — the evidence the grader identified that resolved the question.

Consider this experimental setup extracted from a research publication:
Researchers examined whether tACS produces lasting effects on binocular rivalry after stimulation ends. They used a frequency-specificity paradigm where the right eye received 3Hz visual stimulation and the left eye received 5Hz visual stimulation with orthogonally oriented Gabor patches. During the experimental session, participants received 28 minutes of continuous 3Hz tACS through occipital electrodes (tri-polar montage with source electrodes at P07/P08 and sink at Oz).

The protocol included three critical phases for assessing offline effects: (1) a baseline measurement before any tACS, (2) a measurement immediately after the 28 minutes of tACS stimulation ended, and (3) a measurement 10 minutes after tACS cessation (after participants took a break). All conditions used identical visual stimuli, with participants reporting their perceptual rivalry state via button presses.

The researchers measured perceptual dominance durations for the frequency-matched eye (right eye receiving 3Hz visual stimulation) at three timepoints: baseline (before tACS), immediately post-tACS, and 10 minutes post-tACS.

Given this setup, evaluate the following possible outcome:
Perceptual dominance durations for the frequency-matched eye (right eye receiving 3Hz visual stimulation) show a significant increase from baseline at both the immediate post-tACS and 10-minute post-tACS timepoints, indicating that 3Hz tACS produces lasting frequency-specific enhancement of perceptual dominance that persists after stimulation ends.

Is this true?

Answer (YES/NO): NO